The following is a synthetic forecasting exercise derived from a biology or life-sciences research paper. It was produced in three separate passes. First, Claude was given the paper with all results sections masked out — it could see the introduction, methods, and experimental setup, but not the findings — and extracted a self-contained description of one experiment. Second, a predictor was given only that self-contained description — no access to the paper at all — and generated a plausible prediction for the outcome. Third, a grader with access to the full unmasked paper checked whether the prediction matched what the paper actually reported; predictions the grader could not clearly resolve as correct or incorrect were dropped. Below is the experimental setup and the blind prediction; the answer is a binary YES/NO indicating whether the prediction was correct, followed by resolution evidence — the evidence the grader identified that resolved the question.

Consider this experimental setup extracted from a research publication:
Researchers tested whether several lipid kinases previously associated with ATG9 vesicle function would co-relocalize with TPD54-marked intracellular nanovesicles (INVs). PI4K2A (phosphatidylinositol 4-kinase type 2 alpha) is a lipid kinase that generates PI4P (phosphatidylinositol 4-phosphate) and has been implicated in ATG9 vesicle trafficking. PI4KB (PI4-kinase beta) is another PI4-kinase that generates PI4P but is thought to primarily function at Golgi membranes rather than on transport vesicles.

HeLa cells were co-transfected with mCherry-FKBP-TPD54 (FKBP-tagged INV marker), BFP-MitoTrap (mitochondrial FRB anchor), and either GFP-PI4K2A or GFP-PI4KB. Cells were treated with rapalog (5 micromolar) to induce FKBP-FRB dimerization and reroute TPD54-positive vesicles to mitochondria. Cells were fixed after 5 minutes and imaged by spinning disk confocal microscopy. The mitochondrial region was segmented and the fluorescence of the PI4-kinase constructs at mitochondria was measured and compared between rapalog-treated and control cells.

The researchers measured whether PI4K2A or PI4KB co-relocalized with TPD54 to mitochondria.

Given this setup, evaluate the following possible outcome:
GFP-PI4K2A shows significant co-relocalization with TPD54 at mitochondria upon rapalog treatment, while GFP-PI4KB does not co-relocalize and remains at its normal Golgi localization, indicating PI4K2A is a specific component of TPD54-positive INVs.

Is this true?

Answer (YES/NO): YES